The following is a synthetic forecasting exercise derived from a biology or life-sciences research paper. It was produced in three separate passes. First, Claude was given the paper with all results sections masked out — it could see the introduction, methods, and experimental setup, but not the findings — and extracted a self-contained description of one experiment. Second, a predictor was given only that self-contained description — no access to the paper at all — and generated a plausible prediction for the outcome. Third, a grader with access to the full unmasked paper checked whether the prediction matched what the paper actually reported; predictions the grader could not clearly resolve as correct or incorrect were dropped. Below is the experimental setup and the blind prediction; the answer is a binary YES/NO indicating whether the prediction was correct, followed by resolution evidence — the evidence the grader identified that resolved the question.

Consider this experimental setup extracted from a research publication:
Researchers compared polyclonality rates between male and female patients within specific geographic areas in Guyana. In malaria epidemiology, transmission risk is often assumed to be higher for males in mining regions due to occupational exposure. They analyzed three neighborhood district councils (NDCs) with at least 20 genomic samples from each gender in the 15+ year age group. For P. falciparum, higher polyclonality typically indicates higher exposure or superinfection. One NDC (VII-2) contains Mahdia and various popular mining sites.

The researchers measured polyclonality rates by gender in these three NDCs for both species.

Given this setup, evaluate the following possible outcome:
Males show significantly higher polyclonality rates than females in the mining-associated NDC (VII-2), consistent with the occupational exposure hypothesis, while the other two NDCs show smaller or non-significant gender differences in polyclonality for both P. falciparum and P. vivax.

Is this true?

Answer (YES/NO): NO